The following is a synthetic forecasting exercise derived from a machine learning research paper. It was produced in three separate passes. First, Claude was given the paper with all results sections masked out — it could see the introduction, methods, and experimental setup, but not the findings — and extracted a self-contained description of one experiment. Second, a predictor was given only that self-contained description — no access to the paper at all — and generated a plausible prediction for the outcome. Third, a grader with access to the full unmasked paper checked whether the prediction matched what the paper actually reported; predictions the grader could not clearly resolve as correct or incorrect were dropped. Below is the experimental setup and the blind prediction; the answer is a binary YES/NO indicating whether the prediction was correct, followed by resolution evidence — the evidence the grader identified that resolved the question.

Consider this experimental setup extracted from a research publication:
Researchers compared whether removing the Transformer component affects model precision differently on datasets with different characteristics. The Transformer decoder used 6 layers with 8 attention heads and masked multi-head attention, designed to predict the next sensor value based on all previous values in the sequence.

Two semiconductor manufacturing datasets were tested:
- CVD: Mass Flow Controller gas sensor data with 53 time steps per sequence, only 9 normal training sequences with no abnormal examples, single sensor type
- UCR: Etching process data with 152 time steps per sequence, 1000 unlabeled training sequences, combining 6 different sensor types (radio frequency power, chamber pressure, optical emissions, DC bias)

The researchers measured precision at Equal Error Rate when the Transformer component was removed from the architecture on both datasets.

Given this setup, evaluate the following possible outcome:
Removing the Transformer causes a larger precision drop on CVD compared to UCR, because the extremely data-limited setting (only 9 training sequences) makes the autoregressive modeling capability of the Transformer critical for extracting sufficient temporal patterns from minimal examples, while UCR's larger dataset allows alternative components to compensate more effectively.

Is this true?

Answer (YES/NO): YES